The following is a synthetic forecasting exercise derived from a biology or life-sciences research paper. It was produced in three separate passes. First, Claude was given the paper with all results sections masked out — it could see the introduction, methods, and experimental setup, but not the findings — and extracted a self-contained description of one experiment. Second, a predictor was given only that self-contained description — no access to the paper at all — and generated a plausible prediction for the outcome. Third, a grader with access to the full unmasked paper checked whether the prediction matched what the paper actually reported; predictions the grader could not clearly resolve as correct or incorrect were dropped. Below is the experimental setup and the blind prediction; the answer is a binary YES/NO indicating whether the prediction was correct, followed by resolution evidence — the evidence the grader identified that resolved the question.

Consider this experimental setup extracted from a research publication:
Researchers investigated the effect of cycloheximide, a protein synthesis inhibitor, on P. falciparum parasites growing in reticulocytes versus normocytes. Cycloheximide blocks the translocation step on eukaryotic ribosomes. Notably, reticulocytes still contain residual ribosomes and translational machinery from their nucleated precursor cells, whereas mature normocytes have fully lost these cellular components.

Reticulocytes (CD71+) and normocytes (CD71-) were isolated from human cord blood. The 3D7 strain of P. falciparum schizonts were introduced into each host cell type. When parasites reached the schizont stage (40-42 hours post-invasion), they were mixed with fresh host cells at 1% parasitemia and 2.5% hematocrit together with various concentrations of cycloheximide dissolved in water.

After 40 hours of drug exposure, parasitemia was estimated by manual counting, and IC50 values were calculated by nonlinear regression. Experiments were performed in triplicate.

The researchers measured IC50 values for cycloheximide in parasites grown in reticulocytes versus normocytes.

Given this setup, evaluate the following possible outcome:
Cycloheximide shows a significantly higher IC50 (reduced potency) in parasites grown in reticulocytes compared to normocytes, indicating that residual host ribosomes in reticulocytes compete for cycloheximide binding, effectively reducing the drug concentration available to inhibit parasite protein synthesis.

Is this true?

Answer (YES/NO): NO